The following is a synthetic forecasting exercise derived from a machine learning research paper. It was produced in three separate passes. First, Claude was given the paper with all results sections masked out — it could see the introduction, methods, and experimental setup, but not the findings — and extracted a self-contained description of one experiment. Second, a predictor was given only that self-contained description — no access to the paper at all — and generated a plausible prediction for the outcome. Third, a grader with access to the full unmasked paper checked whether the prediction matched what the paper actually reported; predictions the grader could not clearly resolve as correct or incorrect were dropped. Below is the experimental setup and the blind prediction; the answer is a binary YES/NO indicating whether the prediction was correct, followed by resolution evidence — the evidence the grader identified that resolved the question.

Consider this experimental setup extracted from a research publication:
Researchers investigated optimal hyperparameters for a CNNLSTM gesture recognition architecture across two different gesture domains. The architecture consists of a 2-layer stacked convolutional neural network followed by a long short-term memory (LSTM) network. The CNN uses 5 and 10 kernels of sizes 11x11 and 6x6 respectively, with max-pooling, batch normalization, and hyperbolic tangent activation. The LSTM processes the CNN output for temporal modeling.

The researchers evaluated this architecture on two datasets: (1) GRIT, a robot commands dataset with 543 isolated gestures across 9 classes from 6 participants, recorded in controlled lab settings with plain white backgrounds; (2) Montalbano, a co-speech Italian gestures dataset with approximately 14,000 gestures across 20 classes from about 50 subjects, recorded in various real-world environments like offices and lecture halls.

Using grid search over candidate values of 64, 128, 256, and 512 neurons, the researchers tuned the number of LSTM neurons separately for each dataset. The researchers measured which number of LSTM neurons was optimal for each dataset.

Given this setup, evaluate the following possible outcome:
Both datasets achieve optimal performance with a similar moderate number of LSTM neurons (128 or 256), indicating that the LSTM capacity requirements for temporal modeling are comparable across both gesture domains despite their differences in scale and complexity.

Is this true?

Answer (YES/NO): NO